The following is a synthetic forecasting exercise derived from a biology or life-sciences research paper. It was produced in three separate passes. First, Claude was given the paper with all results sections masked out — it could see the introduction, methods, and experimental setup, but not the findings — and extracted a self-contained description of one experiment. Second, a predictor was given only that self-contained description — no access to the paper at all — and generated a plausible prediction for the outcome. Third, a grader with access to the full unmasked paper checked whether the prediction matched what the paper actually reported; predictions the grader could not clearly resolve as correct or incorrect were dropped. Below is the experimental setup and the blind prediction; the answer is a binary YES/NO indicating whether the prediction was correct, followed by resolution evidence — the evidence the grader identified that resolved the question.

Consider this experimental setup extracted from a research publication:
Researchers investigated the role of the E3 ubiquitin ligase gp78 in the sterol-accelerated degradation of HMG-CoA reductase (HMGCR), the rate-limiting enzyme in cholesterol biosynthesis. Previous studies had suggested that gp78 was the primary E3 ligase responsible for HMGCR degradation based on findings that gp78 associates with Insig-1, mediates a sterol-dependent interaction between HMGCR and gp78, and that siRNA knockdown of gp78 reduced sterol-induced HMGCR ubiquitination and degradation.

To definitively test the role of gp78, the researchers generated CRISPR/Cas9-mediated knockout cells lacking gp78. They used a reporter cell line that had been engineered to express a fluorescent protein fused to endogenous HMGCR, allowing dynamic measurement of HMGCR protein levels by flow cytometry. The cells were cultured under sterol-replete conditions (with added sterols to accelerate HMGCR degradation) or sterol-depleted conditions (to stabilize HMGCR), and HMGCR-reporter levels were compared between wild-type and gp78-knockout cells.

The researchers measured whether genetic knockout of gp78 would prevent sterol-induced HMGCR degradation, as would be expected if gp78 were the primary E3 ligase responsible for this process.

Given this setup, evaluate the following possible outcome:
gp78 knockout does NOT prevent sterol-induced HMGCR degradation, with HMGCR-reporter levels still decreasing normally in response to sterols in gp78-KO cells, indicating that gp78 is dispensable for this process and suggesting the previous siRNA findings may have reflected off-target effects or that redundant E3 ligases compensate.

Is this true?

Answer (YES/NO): YES